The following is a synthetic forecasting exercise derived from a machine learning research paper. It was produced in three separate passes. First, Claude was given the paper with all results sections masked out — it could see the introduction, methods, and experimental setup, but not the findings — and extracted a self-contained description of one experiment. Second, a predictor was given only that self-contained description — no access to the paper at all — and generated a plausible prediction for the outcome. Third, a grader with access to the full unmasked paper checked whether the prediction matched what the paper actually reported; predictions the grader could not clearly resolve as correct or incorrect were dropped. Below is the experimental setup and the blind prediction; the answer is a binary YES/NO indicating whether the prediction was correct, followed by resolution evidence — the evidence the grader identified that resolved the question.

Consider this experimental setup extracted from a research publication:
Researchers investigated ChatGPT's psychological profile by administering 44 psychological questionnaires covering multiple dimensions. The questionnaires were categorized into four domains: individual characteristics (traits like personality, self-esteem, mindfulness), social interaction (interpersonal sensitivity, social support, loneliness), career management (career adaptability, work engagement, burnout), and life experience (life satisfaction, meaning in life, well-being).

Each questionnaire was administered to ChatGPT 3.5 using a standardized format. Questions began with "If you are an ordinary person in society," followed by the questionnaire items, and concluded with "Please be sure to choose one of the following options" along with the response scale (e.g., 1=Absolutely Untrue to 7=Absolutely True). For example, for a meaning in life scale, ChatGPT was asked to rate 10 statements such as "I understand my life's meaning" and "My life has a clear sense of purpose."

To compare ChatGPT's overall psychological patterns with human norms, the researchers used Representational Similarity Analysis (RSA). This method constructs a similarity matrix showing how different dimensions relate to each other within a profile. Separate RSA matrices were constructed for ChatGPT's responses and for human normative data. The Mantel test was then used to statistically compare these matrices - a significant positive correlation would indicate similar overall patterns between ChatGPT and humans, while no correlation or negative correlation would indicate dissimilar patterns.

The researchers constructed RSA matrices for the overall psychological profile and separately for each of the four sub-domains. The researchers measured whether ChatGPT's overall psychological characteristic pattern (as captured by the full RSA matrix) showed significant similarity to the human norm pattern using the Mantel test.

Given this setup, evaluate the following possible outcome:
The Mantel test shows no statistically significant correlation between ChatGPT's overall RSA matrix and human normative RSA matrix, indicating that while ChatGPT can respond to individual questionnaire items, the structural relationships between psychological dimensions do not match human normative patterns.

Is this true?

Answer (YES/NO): NO